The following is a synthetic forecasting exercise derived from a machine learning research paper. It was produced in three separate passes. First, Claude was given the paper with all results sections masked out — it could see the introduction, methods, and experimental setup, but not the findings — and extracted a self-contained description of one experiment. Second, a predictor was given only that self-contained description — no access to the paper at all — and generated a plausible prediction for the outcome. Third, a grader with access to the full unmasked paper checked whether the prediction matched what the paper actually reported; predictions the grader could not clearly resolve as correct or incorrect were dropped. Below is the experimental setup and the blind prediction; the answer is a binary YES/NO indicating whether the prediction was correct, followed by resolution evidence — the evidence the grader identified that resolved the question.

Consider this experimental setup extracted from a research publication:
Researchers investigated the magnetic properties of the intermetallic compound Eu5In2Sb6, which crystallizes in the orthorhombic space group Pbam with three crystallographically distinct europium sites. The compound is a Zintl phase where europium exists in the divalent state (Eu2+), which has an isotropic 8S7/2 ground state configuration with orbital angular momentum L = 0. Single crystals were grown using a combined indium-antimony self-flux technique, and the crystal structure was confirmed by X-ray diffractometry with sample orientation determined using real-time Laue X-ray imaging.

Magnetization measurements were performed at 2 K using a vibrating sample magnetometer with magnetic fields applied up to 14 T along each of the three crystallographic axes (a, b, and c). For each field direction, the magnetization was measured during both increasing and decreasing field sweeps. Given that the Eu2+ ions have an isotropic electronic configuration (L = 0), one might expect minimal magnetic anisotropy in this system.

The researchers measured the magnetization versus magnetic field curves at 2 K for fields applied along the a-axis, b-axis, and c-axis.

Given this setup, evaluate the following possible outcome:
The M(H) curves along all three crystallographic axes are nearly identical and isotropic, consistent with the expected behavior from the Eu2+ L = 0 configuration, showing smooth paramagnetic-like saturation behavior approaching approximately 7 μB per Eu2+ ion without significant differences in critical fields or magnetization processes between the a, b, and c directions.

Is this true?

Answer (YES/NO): NO